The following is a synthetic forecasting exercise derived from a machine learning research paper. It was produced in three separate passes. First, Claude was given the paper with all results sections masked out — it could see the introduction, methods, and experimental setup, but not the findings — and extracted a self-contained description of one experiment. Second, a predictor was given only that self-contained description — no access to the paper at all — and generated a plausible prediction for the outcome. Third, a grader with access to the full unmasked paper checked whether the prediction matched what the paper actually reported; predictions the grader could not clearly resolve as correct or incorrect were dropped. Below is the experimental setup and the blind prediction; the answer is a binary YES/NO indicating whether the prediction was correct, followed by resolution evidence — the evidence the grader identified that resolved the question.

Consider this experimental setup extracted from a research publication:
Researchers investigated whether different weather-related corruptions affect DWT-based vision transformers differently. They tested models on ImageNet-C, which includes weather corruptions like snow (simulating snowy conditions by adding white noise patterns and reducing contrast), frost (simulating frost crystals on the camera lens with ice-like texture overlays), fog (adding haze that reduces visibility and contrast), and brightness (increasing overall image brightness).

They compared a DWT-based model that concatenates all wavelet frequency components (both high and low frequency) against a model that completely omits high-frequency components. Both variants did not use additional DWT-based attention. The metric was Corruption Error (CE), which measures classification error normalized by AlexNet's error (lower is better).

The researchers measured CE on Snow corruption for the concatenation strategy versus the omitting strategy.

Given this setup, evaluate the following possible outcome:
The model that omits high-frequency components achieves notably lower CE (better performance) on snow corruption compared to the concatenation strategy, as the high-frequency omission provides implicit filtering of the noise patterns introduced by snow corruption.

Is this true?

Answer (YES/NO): NO